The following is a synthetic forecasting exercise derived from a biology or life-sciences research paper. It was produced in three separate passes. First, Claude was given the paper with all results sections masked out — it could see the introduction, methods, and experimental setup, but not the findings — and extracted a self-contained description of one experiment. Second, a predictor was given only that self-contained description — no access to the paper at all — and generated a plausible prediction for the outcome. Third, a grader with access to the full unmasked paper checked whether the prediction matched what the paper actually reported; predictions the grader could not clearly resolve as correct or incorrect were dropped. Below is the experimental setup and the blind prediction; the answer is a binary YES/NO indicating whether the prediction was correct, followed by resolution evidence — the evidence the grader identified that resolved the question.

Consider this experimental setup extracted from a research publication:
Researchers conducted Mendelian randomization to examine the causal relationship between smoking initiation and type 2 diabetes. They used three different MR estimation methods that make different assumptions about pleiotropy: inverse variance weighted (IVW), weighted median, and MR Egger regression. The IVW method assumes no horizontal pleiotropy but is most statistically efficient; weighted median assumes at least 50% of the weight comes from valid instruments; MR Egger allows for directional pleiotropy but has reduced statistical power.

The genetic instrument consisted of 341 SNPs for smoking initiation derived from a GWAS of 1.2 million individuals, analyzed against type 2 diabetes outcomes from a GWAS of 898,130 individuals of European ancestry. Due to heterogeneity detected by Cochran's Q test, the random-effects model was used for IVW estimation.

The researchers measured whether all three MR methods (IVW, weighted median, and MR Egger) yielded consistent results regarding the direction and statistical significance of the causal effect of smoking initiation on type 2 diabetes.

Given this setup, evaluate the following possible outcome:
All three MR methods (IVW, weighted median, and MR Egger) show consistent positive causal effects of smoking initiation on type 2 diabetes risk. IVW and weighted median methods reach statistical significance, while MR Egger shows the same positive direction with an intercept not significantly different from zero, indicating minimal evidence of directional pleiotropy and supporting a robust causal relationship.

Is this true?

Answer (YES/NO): YES